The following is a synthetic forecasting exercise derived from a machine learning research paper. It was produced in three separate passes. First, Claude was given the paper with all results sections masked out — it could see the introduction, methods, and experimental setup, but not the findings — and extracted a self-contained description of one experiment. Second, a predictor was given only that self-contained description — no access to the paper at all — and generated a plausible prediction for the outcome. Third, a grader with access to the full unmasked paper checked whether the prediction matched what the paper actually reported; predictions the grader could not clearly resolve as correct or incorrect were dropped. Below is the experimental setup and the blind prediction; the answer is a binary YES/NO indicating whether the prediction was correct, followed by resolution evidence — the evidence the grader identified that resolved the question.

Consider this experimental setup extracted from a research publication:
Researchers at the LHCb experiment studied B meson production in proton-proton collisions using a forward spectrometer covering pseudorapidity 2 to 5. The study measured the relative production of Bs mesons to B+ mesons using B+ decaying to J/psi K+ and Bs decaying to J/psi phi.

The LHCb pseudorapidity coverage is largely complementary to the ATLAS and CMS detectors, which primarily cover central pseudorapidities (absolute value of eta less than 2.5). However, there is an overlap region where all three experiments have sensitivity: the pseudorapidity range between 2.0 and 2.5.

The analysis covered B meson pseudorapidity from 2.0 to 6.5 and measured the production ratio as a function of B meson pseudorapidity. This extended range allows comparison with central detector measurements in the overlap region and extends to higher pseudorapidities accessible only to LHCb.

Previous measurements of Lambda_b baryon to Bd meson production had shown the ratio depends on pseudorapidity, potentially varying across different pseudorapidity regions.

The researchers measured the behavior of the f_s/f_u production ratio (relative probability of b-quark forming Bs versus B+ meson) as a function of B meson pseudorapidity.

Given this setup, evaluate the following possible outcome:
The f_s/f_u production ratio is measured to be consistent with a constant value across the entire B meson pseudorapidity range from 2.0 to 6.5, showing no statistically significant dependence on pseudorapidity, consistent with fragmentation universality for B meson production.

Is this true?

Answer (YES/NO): NO